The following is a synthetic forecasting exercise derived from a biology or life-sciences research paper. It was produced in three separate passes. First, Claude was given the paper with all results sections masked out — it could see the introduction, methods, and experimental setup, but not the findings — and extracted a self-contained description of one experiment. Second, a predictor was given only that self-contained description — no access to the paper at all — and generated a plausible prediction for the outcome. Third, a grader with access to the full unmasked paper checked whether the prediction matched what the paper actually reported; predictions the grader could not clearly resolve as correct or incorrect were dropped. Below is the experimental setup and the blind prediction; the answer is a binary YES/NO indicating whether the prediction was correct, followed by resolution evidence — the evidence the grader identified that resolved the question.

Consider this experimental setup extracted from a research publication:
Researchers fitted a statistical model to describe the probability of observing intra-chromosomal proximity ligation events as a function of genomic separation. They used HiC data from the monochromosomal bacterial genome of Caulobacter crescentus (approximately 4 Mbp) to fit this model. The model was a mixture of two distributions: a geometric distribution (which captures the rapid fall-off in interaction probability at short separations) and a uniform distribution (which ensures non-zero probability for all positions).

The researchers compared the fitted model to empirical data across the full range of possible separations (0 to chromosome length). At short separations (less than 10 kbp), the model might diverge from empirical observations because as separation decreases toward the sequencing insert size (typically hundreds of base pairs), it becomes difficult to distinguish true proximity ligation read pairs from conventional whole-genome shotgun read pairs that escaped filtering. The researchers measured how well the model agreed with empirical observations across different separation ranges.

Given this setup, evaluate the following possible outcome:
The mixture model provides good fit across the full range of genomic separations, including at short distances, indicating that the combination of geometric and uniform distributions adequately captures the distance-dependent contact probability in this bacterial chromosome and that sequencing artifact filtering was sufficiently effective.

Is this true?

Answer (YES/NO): NO